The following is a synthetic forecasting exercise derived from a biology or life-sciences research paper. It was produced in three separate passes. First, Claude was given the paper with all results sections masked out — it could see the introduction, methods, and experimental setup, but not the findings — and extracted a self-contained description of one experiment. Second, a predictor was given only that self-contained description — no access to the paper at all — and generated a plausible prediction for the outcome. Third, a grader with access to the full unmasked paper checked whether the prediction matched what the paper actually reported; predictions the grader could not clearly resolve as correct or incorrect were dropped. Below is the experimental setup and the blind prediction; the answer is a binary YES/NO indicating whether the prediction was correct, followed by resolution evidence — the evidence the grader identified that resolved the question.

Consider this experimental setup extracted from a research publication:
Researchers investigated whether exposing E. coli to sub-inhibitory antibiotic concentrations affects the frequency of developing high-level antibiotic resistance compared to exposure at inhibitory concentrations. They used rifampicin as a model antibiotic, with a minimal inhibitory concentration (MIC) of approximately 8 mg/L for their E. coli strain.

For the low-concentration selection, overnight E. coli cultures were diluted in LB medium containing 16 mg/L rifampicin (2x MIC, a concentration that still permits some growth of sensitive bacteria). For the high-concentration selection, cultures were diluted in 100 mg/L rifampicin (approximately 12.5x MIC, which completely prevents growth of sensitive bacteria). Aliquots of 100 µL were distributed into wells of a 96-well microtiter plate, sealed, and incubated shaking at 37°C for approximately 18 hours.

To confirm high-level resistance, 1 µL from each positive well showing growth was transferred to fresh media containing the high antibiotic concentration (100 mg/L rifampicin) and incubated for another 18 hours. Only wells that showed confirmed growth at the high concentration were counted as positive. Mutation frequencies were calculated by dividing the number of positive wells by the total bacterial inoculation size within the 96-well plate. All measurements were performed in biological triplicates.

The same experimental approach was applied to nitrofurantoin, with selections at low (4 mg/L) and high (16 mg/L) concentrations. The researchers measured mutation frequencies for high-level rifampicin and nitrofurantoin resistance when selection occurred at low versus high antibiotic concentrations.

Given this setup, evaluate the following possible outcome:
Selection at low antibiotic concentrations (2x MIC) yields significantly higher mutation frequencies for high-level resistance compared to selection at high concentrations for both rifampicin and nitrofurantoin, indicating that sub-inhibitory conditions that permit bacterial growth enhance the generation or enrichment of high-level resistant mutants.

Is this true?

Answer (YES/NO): YES